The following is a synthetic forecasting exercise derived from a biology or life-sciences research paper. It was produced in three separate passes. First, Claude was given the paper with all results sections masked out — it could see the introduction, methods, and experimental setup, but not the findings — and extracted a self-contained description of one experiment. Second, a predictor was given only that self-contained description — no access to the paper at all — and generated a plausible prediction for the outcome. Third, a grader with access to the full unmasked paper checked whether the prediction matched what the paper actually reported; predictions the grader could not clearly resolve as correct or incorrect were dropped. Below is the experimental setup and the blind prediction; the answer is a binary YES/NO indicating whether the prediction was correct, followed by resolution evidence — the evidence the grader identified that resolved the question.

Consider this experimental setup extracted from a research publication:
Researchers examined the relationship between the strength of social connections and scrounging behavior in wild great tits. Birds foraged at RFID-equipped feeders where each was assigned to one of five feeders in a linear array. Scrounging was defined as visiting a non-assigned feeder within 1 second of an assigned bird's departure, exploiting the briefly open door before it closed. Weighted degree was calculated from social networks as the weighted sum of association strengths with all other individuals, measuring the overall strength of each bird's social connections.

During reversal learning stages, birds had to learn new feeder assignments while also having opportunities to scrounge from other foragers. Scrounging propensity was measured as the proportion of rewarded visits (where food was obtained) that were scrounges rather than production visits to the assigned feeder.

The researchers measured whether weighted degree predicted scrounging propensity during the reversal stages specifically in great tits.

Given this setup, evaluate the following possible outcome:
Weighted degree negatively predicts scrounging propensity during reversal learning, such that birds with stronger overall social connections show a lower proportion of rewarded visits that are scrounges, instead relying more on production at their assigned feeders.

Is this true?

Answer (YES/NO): NO